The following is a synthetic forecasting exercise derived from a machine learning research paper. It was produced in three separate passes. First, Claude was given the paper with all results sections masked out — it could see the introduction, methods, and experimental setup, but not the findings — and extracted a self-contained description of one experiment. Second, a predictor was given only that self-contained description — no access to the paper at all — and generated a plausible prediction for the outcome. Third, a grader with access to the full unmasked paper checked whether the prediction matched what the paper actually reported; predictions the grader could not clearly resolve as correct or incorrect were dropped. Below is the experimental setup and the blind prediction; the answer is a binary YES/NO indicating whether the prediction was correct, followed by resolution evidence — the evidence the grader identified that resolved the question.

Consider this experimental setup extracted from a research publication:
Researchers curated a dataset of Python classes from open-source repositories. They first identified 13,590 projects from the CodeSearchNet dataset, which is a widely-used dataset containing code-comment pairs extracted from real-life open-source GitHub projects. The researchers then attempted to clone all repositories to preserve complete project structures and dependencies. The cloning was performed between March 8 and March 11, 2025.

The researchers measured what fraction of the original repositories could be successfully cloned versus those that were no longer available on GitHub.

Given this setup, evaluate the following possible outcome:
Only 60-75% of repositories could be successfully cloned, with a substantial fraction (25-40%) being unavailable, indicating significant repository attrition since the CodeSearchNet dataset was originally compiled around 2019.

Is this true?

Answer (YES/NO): NO